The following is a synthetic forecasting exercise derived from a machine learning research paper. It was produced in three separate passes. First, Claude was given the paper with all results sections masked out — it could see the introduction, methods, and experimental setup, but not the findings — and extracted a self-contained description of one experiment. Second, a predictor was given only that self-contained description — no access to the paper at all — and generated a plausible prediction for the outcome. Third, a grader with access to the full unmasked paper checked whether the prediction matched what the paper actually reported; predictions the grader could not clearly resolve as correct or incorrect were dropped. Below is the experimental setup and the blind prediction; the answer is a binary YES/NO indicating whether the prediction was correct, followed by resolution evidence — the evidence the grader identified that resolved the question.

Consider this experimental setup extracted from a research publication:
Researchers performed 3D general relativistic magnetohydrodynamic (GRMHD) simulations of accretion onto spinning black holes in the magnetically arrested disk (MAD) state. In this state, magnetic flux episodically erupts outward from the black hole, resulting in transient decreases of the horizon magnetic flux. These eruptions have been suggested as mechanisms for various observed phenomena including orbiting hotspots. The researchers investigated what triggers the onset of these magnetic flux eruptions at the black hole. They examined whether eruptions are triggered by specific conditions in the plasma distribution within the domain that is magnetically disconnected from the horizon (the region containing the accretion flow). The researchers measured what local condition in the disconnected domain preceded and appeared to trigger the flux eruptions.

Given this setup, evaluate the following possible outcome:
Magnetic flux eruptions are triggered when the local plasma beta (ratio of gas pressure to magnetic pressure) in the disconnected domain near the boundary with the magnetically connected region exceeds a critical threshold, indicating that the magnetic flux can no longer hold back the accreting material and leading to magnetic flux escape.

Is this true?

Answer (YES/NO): NO